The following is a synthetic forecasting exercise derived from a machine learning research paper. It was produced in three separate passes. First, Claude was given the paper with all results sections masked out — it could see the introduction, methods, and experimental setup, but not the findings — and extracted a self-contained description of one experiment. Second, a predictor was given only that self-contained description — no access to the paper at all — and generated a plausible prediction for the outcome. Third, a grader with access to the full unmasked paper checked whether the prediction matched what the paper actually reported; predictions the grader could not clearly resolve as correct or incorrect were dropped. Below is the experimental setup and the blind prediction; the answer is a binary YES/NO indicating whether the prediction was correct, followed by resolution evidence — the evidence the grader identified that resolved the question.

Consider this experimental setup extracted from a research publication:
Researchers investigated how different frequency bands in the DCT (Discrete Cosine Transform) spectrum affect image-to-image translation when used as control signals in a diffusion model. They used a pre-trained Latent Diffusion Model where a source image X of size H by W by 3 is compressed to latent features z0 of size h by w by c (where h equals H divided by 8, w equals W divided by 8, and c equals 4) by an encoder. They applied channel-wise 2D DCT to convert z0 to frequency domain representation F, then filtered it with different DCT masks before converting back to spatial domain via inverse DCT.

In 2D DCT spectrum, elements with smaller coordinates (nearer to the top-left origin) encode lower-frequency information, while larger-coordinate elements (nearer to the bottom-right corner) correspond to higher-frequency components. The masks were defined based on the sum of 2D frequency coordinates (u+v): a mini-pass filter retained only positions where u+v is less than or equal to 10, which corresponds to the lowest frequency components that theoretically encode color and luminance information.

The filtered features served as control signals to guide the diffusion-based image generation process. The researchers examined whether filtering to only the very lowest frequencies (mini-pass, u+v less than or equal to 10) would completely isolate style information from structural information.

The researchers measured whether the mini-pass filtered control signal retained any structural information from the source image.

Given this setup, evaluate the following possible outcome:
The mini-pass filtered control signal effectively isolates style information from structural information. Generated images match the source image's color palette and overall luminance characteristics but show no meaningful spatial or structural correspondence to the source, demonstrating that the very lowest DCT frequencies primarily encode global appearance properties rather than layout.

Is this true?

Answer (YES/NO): NO